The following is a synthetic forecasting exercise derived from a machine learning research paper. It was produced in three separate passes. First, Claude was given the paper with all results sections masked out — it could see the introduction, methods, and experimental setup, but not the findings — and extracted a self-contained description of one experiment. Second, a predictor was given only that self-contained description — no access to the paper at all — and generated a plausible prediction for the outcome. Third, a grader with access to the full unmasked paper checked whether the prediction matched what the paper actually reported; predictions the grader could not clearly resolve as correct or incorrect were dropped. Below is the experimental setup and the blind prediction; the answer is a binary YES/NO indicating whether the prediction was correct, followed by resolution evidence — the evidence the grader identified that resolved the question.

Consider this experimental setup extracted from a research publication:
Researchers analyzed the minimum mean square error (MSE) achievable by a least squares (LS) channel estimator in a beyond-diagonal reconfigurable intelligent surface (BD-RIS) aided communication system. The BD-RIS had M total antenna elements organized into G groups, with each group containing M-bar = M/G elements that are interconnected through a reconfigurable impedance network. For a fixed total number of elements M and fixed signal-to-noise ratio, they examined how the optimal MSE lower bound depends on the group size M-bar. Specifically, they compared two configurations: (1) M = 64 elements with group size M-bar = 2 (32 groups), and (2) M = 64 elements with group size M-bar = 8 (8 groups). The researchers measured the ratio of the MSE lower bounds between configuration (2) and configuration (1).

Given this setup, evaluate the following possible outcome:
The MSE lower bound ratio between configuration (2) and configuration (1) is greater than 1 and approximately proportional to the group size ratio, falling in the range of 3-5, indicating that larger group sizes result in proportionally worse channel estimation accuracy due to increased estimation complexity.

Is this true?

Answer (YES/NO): YES